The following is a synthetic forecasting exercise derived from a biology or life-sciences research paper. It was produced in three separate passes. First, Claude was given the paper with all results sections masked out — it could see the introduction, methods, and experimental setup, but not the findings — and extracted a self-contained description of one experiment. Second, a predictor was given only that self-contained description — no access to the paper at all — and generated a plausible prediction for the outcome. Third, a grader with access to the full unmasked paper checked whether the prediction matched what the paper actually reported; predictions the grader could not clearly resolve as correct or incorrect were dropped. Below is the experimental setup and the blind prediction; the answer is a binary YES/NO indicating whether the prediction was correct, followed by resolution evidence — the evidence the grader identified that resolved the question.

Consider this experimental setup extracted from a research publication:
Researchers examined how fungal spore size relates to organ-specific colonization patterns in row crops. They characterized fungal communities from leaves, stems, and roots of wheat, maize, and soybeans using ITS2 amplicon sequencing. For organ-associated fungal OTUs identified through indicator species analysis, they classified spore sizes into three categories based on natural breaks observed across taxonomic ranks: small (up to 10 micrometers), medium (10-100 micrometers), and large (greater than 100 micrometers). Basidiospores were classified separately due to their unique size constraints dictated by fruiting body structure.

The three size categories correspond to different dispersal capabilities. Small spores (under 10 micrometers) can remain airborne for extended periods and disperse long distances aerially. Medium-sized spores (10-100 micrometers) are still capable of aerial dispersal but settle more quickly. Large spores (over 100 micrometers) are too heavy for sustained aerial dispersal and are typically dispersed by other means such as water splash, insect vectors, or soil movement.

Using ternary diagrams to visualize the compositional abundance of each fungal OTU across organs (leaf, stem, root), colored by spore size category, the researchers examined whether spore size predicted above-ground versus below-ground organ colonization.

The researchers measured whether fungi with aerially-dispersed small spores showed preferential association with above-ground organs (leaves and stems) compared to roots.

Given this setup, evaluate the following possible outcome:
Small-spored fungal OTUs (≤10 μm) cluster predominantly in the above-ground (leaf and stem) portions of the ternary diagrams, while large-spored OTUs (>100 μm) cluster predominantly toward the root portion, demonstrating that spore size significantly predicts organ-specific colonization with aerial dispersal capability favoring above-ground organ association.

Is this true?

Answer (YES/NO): NO